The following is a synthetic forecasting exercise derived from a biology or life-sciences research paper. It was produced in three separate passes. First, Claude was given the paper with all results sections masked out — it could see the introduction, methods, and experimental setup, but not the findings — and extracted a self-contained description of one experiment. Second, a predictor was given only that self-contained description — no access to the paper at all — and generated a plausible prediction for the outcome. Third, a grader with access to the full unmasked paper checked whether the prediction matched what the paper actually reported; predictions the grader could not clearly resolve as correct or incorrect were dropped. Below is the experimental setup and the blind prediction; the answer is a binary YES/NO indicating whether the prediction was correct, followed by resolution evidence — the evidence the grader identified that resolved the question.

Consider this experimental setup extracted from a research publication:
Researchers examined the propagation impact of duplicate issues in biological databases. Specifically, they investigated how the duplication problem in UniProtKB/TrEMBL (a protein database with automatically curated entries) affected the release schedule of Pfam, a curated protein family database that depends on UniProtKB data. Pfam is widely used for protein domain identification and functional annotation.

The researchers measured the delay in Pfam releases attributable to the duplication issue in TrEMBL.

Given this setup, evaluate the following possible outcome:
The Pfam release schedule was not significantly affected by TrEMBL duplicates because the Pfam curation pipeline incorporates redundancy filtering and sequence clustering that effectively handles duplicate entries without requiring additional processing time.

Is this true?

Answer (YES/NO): NO